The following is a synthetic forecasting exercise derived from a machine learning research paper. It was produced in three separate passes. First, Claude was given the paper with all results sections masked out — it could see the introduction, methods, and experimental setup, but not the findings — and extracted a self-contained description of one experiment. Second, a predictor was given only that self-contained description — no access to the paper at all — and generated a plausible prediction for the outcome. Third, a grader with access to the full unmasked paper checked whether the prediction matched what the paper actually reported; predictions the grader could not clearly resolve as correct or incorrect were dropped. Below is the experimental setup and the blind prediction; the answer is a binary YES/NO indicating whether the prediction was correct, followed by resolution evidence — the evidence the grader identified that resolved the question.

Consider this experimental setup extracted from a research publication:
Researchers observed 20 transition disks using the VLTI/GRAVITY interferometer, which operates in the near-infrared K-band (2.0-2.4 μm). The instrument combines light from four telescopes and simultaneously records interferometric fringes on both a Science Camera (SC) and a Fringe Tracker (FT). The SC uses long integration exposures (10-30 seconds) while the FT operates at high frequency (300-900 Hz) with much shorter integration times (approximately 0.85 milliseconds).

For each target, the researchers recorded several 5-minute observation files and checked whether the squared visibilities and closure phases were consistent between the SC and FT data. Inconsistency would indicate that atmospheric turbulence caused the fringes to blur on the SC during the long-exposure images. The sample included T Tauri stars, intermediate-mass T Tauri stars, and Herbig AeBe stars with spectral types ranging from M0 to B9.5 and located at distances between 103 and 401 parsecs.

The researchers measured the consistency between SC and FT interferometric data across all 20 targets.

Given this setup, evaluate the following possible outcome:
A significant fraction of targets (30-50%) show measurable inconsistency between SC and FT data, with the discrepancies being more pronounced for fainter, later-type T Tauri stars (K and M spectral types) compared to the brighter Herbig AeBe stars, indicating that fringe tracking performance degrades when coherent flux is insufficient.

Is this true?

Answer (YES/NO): NO